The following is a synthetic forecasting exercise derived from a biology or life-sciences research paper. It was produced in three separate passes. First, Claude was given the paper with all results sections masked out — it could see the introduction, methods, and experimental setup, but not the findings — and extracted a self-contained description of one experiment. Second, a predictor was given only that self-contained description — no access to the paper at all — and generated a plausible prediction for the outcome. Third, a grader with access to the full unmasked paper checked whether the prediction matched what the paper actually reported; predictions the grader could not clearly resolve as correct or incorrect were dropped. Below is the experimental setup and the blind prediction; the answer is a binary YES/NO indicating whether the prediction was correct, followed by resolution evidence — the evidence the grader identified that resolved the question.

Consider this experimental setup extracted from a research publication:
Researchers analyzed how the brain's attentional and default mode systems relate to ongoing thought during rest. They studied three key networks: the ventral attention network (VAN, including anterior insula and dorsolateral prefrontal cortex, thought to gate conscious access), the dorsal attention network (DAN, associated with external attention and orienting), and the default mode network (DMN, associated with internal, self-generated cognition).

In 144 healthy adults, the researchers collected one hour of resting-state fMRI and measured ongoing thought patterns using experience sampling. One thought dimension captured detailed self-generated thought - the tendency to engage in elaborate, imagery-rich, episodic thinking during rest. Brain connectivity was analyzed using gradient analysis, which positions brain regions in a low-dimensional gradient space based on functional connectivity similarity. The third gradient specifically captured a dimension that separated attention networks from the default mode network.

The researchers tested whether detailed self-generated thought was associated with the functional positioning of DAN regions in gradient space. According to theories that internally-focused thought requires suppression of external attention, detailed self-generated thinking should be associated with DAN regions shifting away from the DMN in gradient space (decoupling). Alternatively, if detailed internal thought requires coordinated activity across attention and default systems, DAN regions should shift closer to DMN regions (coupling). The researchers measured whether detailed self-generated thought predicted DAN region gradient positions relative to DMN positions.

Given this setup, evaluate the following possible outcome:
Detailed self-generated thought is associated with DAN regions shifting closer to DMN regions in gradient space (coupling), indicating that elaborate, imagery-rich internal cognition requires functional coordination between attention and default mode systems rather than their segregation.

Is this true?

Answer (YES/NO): NO